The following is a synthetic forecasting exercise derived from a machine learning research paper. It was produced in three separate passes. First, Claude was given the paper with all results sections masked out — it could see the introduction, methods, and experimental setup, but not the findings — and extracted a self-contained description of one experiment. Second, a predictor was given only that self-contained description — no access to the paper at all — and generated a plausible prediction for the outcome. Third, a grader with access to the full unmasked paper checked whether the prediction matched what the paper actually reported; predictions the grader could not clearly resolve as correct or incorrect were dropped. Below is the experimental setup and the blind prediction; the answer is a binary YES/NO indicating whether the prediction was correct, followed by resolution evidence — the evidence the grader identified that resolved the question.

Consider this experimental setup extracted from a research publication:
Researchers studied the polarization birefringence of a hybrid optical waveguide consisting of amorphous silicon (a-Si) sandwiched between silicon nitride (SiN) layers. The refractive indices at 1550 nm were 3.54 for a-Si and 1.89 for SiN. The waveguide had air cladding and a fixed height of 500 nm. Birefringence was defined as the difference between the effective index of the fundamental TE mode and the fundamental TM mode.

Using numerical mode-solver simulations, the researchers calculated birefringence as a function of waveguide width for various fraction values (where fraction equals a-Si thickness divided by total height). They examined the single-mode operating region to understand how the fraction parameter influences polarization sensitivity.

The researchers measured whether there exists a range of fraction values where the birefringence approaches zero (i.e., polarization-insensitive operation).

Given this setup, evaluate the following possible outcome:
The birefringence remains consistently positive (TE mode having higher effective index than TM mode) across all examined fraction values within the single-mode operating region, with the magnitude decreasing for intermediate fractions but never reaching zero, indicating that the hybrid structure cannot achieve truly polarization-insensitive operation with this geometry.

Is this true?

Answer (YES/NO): NO